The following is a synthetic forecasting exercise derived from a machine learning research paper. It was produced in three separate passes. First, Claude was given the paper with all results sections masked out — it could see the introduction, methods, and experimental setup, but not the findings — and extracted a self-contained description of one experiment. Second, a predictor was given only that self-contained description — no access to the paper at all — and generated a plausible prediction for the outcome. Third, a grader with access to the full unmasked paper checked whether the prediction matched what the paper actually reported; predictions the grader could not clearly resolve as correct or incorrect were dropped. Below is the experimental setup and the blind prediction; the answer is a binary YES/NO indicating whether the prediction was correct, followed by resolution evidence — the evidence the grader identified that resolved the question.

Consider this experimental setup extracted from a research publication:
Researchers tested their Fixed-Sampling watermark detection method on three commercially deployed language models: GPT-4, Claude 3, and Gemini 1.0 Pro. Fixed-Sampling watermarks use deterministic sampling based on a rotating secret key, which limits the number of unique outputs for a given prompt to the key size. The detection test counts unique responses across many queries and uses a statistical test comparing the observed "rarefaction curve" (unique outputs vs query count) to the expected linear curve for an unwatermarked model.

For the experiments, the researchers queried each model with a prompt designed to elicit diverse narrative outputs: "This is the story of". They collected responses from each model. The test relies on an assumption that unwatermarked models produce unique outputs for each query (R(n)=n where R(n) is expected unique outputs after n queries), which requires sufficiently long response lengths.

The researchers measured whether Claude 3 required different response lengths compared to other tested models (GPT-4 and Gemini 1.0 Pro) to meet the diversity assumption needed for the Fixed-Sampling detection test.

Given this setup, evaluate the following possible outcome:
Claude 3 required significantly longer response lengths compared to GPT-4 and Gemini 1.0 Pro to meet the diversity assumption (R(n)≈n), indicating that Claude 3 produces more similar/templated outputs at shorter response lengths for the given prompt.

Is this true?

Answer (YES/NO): YES